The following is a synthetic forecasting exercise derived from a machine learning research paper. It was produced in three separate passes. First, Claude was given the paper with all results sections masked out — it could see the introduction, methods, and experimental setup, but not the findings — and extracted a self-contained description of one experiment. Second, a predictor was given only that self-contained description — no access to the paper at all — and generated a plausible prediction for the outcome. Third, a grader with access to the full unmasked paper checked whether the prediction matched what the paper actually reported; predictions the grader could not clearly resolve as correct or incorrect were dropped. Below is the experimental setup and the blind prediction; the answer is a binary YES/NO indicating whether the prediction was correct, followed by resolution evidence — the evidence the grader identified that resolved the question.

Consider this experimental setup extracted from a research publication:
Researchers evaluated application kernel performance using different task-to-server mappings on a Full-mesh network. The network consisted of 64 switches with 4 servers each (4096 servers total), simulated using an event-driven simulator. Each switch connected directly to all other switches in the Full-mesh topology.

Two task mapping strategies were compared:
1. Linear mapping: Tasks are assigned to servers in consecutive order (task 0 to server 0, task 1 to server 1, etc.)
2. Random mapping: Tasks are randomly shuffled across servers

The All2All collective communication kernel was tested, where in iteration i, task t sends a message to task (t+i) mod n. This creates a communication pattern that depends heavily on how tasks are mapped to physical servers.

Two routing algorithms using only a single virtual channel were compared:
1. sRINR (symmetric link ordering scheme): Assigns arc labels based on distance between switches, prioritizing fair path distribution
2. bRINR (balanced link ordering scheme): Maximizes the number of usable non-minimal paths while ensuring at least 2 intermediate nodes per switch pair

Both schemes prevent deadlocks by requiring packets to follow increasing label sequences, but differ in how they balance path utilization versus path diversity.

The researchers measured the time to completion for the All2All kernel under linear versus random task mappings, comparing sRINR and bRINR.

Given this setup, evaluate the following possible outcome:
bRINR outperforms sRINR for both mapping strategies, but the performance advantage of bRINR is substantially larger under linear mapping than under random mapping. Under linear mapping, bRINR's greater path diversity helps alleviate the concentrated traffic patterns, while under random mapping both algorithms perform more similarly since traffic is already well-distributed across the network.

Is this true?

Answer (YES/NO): NO